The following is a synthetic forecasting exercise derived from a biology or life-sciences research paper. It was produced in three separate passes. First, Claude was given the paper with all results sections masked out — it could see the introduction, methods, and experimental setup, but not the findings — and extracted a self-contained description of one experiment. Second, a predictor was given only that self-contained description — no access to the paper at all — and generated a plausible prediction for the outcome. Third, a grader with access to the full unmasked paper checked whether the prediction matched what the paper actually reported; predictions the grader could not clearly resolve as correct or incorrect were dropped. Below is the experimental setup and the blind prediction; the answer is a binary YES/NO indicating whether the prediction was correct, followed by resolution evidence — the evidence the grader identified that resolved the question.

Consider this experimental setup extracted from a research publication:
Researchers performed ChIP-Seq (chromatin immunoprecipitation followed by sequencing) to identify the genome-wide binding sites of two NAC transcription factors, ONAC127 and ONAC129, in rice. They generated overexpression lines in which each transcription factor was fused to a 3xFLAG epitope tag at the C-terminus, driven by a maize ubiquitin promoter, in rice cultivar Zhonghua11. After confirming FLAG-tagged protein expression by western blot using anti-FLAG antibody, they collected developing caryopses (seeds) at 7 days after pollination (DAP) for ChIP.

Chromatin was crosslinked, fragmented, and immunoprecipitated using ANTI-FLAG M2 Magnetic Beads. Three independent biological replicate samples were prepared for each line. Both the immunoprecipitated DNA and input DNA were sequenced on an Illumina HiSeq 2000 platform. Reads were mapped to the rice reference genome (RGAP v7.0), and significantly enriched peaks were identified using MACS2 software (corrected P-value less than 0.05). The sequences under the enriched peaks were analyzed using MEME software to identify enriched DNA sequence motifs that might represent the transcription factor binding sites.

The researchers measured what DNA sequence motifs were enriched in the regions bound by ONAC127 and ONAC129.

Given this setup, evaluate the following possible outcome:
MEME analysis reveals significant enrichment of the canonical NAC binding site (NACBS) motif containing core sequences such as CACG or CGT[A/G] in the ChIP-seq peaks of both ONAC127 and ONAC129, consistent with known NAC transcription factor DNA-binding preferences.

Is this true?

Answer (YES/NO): NO